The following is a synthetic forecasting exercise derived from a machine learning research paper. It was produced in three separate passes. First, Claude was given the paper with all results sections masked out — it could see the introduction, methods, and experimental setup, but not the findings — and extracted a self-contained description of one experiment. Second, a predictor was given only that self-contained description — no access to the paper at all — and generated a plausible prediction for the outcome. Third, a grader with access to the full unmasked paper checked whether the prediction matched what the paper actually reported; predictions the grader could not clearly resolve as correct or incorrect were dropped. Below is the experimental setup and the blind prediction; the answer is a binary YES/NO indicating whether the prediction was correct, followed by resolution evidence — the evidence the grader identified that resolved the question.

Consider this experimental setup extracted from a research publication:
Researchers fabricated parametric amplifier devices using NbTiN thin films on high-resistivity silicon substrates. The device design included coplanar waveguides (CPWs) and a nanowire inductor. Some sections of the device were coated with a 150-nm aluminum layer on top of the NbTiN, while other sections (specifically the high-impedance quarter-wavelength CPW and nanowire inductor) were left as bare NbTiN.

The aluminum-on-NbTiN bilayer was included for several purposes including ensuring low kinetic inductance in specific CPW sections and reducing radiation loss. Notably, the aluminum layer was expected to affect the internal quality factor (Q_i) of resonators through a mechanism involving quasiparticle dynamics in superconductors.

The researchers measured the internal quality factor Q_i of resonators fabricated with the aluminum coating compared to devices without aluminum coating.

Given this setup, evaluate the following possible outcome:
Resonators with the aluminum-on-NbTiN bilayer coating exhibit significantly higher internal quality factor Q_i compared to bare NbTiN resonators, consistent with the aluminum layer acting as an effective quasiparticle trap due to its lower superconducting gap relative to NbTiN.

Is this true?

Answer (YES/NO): YES